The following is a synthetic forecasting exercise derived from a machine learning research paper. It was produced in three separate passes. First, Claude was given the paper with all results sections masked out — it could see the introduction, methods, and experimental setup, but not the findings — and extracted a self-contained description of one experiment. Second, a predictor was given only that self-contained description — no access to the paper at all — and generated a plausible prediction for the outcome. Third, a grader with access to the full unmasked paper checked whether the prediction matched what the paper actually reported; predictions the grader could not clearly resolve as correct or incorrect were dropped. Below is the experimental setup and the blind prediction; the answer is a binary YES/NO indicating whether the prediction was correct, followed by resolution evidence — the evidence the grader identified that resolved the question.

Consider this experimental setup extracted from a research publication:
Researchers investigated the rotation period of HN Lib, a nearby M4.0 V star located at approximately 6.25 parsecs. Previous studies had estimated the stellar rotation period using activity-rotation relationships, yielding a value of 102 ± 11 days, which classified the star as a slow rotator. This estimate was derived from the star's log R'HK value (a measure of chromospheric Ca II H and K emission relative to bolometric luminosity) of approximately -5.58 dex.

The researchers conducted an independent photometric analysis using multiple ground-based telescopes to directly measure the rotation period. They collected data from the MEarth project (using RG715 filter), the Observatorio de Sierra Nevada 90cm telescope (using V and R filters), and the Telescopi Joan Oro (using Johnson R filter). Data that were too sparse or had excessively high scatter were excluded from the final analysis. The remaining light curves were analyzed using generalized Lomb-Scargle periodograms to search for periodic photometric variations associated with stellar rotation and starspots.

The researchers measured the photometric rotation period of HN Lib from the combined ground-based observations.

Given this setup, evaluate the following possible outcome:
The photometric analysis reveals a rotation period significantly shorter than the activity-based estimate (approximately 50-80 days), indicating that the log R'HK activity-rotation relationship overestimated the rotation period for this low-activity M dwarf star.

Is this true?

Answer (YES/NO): NO